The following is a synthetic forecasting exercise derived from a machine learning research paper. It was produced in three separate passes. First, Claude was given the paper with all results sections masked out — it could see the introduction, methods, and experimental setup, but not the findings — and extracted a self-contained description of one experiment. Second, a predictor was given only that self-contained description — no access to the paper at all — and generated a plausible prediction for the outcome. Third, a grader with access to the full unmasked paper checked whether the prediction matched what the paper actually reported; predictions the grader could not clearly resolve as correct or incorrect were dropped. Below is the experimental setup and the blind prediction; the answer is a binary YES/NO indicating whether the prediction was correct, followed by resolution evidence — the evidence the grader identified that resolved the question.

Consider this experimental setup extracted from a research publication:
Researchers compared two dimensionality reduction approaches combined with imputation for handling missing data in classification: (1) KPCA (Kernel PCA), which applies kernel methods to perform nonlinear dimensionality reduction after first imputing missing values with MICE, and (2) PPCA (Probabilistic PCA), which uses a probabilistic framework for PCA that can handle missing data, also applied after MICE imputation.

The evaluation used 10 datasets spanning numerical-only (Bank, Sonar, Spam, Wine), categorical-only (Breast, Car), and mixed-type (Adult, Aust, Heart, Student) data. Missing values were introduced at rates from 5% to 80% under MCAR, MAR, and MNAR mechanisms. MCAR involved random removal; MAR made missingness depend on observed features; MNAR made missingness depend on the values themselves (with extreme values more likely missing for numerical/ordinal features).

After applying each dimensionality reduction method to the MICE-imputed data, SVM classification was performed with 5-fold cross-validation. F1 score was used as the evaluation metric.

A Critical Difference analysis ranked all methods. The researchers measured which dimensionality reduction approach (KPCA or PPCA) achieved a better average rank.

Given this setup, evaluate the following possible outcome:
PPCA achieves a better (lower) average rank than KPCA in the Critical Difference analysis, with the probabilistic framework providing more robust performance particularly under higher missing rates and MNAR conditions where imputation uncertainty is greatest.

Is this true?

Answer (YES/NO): NO